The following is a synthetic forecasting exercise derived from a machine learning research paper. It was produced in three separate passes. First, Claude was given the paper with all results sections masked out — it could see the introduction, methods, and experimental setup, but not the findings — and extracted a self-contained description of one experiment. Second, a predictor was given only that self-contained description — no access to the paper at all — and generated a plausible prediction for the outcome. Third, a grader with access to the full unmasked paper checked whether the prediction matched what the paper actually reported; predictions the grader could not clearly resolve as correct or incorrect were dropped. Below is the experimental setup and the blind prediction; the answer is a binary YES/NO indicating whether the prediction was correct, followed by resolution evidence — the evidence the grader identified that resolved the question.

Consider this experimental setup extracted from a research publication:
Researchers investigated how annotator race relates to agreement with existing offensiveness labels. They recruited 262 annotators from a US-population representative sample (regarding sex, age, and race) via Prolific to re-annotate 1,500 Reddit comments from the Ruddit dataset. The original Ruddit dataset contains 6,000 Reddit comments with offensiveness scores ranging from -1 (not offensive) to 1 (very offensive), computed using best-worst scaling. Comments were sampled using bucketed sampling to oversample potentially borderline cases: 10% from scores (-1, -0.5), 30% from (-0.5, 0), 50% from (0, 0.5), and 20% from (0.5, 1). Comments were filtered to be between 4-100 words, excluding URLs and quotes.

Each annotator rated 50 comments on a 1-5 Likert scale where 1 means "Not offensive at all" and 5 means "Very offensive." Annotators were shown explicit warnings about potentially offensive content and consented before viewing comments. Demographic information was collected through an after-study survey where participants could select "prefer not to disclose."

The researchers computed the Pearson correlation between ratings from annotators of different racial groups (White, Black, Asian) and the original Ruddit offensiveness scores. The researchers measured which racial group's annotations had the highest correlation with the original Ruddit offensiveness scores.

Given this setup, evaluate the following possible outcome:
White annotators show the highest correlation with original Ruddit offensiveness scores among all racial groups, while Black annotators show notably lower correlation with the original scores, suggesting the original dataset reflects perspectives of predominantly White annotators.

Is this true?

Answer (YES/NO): YES